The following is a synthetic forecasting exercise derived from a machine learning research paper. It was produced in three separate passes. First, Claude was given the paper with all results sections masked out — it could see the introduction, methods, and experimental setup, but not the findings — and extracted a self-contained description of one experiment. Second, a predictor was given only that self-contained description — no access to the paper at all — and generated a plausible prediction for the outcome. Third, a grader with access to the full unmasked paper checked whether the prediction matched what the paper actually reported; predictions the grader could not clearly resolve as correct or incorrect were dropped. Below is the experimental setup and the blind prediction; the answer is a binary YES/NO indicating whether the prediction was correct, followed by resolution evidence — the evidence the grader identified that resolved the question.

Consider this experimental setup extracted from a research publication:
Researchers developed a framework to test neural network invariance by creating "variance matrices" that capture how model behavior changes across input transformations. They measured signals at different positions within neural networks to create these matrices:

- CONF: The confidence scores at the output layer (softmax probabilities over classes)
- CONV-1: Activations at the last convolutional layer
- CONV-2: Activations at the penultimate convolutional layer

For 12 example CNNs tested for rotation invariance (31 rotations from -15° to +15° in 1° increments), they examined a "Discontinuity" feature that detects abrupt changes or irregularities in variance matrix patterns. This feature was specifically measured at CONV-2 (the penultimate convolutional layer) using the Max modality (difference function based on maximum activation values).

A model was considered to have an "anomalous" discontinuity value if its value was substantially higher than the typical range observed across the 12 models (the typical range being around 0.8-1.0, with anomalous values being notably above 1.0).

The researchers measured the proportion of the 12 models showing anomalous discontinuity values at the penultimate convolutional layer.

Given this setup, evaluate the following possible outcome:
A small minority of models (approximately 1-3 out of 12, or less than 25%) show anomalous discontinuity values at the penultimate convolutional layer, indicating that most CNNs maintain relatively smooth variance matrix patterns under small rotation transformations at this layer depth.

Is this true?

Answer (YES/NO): NO